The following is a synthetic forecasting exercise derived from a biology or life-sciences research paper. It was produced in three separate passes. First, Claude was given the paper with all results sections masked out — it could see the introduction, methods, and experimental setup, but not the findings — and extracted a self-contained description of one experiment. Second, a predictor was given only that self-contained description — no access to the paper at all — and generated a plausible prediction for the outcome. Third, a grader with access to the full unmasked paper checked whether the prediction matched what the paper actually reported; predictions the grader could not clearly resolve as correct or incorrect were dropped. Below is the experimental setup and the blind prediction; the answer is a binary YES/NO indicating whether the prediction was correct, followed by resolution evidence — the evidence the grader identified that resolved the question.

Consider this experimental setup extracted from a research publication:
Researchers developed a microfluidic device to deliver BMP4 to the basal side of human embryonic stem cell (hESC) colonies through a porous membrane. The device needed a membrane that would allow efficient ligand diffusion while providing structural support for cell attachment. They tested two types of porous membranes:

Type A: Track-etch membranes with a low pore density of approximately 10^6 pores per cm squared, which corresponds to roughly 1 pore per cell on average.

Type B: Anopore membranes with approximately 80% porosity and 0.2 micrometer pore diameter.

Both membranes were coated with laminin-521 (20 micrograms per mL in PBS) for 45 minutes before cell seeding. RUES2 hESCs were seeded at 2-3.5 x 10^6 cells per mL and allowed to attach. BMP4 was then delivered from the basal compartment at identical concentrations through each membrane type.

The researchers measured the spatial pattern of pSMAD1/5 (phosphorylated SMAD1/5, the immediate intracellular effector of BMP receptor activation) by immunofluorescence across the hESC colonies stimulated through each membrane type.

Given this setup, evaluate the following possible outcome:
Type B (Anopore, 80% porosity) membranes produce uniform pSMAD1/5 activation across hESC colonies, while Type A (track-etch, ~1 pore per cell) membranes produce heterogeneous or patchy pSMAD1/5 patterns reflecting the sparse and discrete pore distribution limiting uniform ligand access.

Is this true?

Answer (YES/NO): YES